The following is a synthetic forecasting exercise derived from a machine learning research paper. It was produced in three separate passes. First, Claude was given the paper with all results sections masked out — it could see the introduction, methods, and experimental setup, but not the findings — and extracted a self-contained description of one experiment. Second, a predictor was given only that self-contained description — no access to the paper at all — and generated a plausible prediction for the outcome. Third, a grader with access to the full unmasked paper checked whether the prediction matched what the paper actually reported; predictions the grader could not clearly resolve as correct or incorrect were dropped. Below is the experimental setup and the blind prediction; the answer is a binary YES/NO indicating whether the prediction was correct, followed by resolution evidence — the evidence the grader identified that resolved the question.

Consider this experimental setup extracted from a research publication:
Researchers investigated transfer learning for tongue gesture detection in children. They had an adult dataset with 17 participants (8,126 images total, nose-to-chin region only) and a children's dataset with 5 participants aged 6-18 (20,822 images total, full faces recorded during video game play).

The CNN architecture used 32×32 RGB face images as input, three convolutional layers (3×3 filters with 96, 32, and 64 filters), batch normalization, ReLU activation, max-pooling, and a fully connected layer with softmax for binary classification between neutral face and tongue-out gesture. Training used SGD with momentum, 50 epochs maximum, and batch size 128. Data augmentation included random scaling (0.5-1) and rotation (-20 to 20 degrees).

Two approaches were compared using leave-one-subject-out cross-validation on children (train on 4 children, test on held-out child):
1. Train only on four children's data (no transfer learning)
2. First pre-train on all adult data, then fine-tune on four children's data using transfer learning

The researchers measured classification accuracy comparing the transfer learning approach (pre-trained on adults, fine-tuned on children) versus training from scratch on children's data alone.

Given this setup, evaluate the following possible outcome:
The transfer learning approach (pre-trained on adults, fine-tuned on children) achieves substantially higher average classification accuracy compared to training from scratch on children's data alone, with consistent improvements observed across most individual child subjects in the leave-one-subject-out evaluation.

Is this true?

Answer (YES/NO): NO